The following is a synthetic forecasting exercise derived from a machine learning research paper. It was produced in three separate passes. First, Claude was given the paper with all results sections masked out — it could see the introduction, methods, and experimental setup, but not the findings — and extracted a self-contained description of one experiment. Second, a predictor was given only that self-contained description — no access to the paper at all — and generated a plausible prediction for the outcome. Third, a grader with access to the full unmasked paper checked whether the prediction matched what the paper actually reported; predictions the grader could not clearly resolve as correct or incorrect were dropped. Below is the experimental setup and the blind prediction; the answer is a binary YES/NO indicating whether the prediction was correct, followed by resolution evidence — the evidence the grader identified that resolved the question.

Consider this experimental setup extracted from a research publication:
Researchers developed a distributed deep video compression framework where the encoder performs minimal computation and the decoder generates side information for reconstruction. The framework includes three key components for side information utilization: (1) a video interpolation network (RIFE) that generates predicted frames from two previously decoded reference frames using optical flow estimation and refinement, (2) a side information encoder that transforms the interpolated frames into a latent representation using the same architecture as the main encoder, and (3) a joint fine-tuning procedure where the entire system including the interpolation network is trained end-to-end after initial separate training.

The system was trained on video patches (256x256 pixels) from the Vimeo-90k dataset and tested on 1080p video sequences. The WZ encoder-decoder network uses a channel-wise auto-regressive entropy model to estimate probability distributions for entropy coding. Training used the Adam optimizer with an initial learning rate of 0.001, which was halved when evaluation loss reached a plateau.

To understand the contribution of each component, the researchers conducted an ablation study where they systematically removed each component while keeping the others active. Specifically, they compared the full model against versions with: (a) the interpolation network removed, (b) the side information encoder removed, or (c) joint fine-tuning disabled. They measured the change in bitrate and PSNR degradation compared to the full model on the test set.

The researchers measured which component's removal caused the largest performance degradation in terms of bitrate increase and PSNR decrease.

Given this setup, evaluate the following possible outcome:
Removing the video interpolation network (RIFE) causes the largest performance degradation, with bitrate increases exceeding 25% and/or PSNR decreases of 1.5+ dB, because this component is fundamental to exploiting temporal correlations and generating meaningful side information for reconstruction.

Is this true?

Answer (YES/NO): NO